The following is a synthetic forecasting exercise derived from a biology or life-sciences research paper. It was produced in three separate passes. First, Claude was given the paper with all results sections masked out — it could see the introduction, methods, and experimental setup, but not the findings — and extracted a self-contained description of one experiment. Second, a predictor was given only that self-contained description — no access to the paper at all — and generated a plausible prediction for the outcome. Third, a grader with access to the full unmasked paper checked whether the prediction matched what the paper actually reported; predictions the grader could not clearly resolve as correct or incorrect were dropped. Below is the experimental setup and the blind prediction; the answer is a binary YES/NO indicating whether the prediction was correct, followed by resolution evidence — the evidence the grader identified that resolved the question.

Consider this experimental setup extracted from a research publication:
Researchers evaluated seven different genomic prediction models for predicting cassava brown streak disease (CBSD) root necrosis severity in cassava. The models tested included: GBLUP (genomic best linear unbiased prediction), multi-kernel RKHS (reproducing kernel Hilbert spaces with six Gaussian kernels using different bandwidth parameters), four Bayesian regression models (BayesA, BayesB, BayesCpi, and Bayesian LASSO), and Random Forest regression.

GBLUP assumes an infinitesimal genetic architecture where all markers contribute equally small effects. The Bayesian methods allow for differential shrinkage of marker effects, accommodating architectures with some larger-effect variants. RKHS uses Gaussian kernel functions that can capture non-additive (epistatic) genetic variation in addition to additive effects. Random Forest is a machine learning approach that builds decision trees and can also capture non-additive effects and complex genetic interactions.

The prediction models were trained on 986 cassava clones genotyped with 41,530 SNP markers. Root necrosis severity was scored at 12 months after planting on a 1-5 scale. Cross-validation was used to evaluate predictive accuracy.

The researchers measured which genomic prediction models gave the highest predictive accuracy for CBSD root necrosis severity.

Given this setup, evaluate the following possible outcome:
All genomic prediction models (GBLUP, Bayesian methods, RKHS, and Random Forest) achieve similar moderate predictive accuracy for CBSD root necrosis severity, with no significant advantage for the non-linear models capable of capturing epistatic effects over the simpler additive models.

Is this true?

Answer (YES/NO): NO